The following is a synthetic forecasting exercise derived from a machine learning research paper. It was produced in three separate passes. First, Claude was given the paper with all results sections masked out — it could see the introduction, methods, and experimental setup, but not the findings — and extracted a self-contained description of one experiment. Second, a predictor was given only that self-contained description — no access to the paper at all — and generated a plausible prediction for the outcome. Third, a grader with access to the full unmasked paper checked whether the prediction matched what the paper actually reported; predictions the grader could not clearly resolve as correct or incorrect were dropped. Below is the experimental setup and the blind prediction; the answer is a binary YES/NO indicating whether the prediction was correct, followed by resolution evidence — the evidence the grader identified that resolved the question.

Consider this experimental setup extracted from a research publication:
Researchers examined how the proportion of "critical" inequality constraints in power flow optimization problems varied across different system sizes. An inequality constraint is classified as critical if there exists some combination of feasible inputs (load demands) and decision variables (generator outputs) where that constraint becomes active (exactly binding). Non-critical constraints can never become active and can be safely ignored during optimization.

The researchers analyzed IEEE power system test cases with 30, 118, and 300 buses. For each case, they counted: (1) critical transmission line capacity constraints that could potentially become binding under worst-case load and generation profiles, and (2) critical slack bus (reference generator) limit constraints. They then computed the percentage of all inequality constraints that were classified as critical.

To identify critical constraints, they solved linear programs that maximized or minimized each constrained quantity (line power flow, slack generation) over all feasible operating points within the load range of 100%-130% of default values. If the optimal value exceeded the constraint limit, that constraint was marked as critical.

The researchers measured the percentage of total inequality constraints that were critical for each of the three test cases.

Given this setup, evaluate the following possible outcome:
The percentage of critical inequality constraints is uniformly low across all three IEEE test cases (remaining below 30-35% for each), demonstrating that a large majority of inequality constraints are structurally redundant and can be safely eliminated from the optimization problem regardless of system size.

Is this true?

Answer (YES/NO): NO